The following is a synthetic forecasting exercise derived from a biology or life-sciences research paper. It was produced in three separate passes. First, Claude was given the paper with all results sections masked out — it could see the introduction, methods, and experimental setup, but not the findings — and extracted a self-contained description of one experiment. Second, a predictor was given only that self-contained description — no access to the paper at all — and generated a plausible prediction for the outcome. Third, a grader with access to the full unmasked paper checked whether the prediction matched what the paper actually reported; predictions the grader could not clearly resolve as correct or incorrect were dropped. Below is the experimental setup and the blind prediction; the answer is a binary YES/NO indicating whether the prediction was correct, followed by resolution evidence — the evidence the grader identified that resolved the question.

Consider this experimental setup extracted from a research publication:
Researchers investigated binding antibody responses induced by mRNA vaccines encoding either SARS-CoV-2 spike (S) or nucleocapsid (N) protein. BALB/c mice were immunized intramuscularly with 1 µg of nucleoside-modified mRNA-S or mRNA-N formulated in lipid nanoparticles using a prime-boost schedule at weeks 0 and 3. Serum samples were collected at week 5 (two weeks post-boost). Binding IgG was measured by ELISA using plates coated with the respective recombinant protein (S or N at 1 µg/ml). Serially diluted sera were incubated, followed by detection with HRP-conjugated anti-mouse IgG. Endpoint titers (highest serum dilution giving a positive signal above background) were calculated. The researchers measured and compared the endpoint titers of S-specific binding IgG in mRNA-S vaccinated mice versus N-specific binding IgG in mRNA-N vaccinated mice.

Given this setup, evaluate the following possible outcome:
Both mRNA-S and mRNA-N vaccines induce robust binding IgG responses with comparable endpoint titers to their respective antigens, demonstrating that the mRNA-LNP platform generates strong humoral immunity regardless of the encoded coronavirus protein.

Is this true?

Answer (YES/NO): NO